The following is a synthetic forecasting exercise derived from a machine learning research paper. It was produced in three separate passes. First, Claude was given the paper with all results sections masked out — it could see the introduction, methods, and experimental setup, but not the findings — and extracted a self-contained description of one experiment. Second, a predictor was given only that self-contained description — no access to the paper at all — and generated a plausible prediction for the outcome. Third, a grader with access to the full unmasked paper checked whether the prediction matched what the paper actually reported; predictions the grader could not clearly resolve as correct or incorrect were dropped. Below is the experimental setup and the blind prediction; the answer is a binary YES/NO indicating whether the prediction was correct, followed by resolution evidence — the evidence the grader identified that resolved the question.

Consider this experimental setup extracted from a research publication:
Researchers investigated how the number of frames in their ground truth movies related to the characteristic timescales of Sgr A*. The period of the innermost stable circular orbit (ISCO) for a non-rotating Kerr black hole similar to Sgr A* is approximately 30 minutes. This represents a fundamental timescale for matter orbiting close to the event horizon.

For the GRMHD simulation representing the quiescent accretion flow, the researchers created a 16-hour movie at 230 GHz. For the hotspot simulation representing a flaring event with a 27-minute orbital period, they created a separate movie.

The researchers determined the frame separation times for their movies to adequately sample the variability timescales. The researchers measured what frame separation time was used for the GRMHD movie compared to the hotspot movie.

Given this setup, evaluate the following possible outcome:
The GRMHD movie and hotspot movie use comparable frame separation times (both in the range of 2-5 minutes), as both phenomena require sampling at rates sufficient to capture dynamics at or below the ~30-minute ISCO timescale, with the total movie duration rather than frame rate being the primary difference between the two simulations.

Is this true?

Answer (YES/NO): NO